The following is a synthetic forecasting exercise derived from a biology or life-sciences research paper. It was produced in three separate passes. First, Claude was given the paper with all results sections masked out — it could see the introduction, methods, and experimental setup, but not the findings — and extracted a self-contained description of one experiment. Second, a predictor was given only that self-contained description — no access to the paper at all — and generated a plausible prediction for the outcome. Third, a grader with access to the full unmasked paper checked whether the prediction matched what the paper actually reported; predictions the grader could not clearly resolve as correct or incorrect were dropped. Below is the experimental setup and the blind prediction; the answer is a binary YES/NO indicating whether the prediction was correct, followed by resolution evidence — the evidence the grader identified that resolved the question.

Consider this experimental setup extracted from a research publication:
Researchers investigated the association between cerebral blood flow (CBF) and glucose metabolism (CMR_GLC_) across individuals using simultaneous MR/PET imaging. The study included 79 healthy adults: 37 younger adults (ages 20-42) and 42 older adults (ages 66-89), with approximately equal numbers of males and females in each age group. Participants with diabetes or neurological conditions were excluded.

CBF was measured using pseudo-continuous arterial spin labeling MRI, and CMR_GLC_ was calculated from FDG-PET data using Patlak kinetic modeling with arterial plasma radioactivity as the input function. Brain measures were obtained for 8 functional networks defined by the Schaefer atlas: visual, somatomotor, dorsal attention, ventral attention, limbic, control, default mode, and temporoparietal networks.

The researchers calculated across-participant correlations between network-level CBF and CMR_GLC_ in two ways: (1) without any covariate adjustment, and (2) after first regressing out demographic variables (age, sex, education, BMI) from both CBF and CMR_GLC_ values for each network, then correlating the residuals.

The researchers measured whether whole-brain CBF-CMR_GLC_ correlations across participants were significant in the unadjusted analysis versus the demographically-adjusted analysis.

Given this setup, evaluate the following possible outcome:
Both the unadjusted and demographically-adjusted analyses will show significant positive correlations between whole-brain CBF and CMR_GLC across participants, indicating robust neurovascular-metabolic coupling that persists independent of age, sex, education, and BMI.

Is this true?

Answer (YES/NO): NO